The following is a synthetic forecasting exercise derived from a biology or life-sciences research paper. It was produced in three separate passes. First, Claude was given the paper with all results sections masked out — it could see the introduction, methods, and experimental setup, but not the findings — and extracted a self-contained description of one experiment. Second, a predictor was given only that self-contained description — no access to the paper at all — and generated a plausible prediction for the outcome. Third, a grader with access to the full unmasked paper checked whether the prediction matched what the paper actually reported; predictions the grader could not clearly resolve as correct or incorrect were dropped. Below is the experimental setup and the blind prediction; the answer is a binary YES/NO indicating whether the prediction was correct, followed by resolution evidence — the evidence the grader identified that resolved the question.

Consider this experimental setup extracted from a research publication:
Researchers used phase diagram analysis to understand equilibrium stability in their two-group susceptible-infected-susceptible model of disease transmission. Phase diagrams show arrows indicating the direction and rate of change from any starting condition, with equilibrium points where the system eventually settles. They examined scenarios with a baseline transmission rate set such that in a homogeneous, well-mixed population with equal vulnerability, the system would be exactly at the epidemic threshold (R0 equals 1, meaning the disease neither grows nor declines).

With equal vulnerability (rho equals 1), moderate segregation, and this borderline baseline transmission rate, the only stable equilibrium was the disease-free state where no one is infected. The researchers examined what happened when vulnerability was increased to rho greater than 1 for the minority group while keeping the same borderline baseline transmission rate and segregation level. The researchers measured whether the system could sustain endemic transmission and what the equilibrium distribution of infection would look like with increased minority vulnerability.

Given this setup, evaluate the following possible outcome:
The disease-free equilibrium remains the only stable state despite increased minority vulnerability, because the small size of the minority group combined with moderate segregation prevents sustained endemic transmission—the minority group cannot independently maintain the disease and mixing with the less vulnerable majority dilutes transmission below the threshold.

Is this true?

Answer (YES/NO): NO